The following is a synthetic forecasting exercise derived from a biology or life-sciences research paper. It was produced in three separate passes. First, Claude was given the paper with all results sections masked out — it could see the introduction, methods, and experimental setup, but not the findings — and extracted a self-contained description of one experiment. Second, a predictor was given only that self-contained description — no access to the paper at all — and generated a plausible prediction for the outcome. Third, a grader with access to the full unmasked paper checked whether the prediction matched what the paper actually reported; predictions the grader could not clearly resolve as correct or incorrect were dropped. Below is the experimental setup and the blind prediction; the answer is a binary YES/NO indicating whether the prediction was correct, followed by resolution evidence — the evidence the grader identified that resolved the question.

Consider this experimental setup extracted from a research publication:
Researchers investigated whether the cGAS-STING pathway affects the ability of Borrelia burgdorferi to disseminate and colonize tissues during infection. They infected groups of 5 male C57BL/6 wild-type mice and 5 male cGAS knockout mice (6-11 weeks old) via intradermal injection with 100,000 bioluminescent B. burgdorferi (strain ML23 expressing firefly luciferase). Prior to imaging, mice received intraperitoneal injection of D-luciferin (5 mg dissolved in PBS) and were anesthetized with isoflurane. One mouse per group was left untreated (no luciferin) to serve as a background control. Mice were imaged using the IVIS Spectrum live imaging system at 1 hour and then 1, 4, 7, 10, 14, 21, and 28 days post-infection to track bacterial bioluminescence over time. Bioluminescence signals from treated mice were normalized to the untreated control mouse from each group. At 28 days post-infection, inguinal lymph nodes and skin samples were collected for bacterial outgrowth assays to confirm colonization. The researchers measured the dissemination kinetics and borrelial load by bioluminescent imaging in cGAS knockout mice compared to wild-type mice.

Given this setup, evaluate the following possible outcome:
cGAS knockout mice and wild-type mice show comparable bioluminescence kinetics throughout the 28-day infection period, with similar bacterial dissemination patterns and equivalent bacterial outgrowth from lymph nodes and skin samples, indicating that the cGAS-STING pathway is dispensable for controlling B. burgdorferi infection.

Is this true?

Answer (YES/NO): YES